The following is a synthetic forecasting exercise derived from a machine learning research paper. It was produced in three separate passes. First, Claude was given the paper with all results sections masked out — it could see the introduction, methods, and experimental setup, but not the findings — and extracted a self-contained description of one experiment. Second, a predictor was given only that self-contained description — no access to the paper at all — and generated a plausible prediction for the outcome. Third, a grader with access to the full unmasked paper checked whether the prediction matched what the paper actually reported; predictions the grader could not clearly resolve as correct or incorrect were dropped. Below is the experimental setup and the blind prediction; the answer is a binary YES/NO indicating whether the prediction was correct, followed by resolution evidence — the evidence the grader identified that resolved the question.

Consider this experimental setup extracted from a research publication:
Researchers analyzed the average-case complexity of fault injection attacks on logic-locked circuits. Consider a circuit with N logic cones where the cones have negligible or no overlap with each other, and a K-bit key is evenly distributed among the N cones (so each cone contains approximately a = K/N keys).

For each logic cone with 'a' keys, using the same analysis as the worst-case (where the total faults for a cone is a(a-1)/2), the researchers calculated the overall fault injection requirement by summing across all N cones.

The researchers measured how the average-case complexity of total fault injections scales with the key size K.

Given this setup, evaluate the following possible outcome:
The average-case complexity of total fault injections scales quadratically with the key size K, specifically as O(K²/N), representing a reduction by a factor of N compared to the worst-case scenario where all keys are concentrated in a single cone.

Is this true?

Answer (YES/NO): NO